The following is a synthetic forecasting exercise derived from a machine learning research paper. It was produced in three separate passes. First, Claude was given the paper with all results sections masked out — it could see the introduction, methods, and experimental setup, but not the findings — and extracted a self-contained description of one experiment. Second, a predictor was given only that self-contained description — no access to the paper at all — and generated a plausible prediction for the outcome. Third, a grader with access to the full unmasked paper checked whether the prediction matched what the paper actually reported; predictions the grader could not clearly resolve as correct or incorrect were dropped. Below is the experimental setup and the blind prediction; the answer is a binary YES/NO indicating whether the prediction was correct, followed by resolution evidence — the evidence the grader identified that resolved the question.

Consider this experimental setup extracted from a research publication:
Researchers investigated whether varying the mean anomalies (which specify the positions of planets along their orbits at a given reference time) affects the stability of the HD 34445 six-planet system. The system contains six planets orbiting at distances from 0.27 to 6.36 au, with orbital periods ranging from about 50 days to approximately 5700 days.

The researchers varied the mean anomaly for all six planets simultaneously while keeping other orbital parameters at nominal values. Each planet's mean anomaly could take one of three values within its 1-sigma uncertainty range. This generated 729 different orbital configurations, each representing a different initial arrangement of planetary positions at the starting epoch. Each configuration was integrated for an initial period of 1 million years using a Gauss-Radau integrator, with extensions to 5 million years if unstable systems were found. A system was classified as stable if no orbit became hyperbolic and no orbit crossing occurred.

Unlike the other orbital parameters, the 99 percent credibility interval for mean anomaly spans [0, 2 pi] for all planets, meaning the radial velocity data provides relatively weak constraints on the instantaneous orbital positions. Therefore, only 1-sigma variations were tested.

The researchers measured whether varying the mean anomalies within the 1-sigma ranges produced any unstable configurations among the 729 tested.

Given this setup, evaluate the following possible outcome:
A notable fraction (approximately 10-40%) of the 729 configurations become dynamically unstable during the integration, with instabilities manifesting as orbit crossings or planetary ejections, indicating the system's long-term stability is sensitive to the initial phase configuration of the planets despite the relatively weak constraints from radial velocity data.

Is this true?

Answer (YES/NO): NO